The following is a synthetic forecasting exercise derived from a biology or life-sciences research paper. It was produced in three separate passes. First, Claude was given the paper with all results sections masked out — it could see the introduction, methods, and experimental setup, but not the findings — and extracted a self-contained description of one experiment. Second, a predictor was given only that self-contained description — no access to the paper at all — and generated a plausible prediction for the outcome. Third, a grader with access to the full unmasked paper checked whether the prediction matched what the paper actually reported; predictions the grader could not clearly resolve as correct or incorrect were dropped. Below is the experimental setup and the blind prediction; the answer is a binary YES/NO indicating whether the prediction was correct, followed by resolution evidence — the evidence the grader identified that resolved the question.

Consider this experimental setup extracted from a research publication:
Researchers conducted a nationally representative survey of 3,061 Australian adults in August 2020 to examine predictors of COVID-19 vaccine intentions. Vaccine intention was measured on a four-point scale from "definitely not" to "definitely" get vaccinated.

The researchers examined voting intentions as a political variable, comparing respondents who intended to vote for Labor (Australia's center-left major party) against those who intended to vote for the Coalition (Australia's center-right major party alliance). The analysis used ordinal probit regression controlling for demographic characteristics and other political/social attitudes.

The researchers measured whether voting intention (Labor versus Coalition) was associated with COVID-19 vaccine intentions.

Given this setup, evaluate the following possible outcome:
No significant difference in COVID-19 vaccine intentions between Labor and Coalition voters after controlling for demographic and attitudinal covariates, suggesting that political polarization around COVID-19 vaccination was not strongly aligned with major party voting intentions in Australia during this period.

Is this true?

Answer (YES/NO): NO